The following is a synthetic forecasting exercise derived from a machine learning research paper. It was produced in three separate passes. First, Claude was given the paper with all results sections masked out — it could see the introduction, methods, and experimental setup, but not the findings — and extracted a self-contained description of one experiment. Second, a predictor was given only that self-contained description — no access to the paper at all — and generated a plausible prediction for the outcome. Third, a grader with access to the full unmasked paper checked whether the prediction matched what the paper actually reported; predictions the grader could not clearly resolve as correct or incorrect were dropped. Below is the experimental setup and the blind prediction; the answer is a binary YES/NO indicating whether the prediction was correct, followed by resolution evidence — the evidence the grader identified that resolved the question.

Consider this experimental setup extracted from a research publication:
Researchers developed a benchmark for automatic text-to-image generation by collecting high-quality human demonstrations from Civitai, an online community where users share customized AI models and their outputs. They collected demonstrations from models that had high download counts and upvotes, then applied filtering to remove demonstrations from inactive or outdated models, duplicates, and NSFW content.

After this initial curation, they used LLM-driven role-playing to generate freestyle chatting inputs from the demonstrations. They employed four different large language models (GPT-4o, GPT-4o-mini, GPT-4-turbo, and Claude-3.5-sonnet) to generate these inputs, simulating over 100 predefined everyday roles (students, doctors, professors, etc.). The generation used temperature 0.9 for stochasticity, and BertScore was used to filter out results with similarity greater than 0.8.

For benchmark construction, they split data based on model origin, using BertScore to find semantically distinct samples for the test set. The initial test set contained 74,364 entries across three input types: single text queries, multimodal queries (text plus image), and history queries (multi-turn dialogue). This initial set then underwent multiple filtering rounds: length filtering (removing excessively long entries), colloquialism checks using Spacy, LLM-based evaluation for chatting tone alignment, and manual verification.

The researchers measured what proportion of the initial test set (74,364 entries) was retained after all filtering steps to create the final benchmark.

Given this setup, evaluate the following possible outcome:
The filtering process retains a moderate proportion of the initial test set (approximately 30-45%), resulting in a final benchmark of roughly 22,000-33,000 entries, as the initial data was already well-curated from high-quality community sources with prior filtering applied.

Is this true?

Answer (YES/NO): NO